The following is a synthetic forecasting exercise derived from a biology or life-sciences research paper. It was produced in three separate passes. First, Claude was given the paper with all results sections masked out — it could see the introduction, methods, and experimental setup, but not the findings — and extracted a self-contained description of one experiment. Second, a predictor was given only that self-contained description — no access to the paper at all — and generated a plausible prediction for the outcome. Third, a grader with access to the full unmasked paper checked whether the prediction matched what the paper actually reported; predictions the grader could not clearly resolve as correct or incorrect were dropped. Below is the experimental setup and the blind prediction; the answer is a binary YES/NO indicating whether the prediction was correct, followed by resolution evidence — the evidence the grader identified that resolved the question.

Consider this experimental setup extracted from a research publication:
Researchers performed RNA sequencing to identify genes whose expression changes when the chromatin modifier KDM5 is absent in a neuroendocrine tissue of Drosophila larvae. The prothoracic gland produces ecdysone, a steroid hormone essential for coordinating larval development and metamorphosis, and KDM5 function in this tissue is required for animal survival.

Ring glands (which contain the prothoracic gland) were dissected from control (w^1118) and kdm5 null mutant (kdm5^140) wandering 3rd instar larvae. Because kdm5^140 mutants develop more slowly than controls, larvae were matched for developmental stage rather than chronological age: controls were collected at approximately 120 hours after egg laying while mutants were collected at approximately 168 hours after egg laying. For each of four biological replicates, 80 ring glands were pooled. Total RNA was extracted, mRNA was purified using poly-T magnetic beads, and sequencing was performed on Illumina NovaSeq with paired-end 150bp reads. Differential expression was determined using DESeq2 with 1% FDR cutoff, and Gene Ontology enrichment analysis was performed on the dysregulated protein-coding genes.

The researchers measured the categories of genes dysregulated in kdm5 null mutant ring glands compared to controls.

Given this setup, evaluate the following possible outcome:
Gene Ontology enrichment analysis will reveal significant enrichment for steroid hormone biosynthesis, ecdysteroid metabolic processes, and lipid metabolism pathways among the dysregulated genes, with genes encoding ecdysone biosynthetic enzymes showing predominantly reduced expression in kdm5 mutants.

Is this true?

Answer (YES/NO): NO